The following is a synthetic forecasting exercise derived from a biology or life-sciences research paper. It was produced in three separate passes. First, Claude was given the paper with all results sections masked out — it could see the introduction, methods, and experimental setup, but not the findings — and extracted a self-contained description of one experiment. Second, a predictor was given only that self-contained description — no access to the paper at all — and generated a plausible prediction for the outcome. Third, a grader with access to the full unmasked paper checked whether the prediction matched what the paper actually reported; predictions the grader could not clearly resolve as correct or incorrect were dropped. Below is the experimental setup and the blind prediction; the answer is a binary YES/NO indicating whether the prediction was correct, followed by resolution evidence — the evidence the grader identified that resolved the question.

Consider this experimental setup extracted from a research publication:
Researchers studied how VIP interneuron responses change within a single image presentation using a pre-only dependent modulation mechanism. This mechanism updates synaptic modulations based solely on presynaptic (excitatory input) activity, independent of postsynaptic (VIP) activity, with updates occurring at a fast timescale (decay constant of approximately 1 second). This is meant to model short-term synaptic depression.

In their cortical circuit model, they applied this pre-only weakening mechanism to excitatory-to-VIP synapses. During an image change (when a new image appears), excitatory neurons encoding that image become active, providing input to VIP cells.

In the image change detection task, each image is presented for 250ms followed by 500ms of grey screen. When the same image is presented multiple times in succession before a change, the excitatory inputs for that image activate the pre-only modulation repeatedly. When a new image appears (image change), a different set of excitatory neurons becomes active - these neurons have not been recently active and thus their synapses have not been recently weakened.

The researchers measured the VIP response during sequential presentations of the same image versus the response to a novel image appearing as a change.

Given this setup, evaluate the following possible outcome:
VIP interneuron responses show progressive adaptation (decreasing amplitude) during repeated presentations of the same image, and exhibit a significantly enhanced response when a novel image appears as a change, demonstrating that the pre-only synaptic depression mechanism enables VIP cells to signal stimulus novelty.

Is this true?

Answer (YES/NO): YES